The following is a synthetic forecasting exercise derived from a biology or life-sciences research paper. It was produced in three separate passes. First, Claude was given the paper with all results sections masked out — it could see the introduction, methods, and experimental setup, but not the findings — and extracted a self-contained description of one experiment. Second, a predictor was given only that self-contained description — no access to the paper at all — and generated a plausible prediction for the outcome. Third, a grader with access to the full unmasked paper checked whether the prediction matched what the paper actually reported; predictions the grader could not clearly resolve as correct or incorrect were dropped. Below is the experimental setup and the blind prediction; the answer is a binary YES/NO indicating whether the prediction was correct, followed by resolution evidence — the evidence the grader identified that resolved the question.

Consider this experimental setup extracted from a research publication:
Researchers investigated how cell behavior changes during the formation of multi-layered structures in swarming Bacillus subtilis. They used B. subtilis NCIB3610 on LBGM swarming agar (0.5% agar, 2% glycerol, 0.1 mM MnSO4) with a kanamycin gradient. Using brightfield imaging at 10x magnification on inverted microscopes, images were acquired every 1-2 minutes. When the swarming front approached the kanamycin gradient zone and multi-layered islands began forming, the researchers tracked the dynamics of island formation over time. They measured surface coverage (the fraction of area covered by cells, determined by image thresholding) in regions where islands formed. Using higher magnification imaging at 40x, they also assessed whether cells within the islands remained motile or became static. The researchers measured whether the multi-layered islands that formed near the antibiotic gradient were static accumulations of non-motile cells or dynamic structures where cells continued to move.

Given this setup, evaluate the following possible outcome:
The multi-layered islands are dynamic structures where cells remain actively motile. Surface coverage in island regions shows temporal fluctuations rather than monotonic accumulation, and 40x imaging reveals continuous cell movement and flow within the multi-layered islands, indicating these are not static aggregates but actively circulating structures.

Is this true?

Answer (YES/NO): YES